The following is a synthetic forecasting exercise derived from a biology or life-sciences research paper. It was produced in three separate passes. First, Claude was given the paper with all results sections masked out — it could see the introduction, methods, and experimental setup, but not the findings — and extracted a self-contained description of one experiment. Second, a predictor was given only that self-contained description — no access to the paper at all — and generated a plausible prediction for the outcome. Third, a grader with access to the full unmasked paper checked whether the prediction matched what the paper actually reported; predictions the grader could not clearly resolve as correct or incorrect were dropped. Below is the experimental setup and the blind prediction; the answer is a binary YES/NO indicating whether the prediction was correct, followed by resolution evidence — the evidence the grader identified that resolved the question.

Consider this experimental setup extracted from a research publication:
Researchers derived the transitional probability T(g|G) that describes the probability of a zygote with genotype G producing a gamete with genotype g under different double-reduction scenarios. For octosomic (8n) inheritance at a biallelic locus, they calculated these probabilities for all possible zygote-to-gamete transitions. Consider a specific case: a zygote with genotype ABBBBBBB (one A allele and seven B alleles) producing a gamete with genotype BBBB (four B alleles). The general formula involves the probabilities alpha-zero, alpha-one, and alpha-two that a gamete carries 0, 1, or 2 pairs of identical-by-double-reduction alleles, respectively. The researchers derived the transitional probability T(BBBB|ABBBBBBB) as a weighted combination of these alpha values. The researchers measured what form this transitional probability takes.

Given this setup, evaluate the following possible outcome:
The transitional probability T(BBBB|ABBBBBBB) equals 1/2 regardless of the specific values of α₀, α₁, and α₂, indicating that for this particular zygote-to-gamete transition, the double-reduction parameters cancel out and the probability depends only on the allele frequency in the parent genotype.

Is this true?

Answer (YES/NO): NO